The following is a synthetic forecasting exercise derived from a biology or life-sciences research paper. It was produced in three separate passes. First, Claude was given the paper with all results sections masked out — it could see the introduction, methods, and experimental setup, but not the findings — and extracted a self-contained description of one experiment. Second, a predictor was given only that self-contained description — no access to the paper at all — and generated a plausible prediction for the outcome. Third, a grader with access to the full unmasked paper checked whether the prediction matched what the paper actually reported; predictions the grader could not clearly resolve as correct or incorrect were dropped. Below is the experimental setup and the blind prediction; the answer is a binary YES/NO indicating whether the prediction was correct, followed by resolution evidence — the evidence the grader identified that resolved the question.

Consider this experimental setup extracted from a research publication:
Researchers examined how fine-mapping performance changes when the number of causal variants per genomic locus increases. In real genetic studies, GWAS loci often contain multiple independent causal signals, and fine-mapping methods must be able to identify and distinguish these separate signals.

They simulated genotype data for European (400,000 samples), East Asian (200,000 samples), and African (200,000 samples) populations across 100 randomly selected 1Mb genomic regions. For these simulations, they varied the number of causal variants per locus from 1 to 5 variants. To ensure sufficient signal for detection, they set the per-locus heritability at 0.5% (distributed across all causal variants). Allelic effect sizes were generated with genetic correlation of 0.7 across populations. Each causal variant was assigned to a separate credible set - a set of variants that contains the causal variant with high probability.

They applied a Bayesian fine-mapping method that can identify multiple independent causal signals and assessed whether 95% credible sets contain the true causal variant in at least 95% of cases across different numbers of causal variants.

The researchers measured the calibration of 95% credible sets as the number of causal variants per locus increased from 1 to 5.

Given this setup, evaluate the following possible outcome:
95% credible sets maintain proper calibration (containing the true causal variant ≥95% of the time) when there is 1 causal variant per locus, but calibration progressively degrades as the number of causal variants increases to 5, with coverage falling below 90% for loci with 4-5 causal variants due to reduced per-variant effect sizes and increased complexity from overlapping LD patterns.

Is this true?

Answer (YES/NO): NO